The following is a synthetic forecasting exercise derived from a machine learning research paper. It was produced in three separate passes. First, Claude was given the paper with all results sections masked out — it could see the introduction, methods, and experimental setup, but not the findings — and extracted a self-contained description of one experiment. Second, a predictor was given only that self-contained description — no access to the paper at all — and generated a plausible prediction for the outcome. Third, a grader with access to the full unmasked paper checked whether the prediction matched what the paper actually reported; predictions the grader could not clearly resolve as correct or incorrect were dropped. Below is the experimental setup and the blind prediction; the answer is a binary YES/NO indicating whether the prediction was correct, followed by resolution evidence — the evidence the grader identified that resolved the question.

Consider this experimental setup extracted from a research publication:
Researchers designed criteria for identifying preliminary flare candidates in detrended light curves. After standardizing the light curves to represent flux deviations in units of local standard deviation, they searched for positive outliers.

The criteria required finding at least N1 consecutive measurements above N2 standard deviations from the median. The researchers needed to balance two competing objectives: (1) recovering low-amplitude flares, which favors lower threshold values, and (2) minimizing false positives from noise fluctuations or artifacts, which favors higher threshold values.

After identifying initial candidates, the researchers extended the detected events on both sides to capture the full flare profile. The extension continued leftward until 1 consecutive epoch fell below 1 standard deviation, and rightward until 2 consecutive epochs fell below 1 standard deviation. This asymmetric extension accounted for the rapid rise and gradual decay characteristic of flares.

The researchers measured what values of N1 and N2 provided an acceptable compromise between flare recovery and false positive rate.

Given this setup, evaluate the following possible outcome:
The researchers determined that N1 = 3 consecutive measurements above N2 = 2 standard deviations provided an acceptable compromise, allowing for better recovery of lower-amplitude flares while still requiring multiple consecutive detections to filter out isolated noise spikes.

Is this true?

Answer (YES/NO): NO